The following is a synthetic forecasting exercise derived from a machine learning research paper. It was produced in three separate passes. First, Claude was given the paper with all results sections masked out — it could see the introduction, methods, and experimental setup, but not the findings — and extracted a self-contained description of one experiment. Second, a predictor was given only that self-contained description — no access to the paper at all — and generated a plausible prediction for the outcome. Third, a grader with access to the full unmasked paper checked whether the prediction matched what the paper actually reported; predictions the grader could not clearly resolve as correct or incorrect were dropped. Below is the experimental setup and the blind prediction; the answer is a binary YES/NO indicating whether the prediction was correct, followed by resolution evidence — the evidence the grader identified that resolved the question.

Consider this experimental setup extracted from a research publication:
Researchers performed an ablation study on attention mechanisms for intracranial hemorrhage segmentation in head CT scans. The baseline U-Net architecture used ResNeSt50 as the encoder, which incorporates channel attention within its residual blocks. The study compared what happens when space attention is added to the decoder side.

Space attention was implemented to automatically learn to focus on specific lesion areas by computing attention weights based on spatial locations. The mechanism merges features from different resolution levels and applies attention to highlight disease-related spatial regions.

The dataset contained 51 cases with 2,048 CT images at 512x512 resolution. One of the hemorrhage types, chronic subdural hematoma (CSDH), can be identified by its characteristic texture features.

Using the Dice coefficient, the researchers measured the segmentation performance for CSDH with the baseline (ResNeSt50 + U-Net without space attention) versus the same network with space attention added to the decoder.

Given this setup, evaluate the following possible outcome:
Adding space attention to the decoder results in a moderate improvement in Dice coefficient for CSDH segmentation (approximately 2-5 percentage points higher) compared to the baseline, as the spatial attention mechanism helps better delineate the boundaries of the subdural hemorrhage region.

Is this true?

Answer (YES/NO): YES